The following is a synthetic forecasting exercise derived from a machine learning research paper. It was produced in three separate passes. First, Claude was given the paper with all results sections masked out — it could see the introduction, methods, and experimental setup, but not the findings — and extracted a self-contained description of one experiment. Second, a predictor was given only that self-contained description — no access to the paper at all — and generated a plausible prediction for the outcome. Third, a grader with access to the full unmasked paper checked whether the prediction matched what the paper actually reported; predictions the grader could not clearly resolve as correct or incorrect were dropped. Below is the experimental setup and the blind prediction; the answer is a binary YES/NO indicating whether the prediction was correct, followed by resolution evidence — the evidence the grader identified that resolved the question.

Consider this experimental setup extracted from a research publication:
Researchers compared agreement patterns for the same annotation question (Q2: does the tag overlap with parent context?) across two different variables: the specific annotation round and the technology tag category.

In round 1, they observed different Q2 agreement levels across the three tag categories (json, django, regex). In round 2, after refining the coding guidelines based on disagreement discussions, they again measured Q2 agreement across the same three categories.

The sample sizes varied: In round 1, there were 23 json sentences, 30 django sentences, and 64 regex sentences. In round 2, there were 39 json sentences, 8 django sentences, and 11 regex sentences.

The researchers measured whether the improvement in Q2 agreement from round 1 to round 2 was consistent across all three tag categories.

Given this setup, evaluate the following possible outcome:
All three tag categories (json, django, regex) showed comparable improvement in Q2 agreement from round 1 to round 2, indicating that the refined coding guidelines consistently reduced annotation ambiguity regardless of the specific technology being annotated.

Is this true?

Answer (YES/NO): NO